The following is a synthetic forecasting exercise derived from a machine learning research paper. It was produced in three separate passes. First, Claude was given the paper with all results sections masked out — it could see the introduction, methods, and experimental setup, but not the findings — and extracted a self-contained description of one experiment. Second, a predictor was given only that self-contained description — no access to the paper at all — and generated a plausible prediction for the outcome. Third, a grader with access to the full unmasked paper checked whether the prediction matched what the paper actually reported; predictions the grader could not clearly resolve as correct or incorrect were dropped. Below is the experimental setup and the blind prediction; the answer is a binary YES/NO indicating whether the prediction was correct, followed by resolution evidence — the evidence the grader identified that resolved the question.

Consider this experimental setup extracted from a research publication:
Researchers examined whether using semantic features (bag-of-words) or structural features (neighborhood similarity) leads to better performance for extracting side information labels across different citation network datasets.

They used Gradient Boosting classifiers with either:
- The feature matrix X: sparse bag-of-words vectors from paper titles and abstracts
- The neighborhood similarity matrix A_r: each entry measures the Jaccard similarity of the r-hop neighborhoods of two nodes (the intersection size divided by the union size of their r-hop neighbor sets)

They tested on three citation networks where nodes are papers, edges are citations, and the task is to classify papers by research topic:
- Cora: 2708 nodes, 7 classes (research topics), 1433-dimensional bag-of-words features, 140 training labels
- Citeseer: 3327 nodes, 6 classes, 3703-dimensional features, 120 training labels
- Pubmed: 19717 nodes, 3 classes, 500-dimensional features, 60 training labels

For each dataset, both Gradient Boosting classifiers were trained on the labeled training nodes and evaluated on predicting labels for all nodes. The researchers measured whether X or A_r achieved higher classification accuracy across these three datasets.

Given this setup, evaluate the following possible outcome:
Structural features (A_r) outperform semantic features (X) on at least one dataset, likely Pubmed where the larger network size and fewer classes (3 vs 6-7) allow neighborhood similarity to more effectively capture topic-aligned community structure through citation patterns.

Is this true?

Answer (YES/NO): YES